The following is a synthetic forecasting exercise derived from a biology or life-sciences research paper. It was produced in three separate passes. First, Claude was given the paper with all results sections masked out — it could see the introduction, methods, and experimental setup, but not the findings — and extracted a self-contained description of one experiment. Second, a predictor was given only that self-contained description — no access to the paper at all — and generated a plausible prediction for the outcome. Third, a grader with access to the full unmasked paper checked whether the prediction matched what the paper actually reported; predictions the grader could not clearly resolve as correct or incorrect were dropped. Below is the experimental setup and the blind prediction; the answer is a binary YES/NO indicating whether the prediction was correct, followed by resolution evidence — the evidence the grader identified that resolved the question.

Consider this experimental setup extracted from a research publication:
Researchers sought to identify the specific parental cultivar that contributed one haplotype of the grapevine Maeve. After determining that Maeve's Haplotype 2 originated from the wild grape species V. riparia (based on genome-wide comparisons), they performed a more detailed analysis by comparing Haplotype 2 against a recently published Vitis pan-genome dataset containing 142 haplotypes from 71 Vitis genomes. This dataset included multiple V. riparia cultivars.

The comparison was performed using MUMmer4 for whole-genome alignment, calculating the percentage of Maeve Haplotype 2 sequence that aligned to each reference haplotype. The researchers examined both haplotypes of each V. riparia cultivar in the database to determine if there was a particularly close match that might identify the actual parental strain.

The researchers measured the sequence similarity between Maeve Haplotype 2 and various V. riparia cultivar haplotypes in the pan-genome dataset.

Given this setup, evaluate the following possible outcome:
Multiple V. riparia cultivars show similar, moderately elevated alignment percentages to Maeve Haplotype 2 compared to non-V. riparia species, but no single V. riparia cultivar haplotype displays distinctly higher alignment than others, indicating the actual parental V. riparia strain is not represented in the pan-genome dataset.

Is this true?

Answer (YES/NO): NO